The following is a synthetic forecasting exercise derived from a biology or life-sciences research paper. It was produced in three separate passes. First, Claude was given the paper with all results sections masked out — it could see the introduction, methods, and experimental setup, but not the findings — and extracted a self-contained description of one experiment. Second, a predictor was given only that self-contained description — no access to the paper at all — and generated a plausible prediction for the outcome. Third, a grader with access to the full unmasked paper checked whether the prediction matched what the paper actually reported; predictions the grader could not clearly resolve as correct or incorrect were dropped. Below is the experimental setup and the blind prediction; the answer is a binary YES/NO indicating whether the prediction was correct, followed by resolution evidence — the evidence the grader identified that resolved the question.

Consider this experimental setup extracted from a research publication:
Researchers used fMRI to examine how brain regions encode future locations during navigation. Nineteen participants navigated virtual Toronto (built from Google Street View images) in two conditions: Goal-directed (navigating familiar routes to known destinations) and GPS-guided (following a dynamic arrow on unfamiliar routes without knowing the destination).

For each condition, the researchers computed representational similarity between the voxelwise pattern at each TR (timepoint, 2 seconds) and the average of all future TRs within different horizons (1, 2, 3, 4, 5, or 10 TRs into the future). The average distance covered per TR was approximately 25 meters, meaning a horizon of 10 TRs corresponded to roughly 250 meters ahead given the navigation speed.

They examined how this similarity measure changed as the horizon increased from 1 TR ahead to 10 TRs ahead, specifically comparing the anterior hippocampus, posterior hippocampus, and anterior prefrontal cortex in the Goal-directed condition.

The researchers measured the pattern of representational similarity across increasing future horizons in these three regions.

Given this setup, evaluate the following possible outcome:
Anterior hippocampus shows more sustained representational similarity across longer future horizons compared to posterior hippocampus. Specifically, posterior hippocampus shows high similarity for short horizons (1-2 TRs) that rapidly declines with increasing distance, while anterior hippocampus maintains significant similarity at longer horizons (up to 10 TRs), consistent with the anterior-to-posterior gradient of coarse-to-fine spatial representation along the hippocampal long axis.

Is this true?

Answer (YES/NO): NO